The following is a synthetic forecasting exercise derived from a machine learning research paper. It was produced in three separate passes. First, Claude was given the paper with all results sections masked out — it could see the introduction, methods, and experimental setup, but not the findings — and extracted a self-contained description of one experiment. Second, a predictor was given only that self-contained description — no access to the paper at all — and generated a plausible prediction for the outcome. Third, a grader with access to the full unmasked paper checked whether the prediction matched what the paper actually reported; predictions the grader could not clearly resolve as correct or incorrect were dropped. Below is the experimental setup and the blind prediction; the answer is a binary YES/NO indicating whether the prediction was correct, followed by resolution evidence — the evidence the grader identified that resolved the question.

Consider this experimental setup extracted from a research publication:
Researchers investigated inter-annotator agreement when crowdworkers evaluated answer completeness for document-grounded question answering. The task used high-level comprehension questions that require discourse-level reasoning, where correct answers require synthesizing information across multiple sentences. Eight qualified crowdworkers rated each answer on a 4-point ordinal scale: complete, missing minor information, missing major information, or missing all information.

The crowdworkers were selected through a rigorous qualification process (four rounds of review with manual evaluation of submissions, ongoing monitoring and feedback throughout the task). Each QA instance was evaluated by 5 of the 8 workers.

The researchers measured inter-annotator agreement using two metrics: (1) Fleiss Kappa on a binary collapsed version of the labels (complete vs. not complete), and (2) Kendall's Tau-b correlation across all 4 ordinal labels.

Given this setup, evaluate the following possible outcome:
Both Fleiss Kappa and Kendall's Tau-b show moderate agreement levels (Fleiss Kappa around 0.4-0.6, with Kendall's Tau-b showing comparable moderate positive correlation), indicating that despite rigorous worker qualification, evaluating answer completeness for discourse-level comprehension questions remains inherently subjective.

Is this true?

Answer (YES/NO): NO